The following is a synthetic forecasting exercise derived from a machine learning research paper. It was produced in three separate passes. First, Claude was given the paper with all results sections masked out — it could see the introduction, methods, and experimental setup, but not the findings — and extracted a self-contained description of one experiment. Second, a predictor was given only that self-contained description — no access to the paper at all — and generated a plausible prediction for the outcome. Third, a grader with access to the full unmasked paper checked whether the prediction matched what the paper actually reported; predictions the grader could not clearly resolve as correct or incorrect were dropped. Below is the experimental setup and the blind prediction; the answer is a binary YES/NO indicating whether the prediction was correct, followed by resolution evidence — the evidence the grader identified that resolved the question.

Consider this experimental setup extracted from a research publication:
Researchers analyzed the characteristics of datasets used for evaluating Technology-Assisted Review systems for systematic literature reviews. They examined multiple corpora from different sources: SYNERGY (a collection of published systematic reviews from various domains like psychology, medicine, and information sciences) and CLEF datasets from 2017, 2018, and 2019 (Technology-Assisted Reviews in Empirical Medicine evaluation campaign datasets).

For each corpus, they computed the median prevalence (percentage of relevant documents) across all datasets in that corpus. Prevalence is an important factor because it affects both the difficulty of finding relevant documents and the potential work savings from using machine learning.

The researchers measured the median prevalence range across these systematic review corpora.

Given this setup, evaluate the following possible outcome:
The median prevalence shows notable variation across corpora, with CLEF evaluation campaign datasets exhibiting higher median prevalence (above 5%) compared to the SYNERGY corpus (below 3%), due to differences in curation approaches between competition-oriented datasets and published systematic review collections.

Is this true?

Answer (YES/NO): NO